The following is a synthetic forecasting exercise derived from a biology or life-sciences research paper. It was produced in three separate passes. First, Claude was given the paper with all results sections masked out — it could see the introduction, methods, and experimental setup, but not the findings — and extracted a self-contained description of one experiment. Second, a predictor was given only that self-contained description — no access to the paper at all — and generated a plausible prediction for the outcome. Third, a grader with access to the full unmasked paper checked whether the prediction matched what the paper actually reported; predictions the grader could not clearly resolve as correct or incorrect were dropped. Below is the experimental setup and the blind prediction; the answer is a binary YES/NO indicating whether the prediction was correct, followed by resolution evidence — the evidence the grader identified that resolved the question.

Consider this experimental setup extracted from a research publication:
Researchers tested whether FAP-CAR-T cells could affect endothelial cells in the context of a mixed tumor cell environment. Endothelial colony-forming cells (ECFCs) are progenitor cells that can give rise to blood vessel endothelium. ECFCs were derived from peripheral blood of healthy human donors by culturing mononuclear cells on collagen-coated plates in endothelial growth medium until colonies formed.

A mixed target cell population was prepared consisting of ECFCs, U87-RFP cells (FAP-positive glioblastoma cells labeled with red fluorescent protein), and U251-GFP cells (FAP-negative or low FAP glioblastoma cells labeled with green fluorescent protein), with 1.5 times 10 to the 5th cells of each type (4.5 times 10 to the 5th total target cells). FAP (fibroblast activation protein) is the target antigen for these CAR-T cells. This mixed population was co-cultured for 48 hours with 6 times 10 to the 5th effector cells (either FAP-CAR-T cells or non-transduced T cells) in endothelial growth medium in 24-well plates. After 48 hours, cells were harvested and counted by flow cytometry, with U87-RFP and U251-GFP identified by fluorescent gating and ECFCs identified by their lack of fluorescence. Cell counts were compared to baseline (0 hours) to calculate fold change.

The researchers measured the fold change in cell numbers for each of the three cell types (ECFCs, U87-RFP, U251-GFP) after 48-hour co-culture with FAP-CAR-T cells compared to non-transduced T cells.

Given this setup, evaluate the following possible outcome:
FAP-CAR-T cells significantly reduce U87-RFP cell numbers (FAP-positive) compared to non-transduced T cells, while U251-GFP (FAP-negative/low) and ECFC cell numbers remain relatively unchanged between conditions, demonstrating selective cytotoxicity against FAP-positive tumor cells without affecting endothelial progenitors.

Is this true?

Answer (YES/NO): NO